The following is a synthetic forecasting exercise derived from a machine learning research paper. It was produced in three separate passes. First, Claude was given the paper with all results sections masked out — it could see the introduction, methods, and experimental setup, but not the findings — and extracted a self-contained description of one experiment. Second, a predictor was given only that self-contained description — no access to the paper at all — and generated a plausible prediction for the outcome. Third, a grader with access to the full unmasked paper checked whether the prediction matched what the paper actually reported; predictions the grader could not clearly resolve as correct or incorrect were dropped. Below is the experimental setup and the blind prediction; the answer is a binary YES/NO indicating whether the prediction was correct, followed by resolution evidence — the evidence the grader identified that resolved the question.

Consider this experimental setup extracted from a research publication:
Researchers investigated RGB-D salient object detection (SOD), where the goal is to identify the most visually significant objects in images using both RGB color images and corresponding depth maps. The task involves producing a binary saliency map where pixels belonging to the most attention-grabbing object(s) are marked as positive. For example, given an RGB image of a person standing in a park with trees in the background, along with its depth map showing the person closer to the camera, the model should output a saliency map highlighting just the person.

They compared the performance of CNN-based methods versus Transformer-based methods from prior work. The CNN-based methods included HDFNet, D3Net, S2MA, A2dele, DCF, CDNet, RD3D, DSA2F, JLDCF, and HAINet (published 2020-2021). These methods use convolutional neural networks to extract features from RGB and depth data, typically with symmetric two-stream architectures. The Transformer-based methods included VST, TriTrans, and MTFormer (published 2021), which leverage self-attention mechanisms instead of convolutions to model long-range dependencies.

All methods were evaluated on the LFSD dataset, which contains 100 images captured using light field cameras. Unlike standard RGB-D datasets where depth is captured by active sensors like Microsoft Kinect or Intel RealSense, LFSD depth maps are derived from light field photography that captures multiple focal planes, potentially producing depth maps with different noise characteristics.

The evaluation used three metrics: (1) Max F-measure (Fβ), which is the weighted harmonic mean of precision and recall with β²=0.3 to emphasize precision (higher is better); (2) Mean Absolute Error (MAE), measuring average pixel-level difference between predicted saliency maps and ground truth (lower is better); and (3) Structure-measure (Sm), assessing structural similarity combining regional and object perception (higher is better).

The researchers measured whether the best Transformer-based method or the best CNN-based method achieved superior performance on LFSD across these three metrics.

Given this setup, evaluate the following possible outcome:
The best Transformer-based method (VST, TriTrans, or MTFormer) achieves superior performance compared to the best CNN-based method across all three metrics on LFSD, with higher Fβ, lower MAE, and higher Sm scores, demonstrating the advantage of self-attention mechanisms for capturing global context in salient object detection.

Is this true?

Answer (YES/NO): NO